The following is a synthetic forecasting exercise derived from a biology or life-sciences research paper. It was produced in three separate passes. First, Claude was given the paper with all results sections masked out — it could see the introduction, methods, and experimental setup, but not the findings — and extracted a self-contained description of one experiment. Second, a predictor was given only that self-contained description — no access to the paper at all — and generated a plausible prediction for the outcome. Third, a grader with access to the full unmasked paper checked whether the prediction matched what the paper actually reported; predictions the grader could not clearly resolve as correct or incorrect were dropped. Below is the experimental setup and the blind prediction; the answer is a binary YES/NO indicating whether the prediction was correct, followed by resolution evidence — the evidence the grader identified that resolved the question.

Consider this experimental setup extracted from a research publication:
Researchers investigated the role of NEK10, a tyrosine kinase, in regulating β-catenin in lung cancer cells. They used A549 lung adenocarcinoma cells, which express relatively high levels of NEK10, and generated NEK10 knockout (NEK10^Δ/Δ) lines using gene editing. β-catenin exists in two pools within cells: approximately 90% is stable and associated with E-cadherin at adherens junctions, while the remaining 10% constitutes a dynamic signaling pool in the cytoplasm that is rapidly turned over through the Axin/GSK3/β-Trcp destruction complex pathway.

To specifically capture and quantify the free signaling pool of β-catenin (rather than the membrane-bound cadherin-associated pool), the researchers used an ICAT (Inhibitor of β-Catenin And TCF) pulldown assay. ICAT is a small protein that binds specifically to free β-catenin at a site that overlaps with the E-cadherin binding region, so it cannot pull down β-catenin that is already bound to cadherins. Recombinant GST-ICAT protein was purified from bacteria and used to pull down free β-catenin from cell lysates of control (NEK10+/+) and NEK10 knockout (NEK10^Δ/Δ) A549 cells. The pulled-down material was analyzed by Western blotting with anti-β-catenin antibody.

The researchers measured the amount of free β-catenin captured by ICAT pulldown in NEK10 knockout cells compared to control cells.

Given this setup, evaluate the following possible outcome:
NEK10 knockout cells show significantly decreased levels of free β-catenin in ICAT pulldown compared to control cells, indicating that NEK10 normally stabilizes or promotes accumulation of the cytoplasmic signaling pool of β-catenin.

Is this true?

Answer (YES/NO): NO